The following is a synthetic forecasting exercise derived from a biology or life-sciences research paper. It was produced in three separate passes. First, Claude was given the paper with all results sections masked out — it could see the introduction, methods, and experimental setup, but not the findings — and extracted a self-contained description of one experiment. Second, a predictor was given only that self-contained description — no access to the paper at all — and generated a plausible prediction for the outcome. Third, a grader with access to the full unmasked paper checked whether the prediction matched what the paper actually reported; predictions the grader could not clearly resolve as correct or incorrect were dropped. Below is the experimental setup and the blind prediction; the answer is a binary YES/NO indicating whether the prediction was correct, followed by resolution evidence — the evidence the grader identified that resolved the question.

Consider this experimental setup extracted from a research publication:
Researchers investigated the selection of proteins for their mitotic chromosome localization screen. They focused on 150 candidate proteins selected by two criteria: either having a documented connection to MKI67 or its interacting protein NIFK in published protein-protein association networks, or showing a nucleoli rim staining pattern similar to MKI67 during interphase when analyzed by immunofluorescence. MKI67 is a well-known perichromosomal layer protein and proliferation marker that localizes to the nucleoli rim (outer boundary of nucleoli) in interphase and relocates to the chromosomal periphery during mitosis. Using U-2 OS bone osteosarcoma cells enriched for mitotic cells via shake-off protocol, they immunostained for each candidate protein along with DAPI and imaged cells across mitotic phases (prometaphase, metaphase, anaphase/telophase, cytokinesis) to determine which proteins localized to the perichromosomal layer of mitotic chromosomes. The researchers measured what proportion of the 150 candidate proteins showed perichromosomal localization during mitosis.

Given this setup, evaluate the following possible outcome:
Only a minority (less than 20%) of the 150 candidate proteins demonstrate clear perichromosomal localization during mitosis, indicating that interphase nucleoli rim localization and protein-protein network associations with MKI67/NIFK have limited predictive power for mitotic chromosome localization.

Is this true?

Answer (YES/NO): NO